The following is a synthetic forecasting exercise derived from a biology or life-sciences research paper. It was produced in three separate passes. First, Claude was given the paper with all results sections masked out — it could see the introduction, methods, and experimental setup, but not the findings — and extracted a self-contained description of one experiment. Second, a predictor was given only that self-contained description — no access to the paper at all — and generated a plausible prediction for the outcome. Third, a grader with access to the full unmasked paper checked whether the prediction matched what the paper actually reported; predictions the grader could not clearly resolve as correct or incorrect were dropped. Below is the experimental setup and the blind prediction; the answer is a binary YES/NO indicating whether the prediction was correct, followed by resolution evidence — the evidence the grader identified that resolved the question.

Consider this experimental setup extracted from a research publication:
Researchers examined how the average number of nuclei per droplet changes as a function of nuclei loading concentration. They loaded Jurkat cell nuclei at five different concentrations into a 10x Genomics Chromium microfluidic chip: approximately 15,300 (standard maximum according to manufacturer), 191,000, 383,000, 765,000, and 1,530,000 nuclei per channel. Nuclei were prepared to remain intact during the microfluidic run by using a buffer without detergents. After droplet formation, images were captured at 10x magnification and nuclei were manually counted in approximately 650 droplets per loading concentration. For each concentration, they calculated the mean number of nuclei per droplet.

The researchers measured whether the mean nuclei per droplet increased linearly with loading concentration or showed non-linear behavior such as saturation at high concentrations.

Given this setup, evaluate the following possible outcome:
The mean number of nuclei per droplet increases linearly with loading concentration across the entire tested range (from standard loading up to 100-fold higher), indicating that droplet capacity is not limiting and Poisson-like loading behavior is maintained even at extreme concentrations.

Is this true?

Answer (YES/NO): NO